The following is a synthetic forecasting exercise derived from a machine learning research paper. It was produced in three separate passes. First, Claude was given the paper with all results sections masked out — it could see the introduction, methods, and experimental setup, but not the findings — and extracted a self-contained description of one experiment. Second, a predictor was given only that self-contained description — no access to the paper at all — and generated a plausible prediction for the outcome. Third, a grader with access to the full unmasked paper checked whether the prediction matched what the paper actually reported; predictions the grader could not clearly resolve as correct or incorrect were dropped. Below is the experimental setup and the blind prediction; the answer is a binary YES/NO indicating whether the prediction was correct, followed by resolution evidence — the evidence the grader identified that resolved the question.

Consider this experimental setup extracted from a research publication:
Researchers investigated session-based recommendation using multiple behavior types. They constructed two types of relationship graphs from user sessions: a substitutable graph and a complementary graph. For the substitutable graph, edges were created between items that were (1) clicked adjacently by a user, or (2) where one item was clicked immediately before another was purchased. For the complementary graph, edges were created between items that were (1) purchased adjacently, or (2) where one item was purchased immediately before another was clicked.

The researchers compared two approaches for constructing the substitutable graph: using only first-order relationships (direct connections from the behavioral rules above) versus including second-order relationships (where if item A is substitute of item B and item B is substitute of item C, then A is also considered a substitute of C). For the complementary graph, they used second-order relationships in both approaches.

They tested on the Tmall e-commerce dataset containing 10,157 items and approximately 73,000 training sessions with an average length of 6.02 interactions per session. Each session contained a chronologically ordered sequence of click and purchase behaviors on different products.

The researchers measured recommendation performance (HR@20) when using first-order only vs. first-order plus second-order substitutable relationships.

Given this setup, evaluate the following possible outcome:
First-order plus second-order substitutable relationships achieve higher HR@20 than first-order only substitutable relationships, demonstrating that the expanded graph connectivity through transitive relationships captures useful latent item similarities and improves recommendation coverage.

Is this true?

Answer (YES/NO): NO